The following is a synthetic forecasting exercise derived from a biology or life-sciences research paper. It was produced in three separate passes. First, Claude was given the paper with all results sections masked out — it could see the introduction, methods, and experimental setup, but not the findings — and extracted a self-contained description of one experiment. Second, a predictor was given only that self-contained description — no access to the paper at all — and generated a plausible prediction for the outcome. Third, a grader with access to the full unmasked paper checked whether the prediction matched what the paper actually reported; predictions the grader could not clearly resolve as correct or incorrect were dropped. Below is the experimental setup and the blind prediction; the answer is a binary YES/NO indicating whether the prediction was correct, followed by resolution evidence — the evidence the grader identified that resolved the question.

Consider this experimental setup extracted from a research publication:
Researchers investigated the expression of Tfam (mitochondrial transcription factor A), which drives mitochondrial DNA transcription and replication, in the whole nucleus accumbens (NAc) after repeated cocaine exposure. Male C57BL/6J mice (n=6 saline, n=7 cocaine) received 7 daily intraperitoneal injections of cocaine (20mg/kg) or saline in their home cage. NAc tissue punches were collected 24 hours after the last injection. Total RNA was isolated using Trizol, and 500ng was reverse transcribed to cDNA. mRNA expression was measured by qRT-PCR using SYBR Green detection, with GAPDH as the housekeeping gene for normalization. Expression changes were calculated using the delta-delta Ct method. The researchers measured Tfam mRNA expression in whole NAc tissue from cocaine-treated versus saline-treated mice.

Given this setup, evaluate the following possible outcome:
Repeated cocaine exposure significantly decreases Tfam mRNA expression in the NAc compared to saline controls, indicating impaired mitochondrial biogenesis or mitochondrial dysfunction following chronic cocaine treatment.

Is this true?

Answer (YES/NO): NO